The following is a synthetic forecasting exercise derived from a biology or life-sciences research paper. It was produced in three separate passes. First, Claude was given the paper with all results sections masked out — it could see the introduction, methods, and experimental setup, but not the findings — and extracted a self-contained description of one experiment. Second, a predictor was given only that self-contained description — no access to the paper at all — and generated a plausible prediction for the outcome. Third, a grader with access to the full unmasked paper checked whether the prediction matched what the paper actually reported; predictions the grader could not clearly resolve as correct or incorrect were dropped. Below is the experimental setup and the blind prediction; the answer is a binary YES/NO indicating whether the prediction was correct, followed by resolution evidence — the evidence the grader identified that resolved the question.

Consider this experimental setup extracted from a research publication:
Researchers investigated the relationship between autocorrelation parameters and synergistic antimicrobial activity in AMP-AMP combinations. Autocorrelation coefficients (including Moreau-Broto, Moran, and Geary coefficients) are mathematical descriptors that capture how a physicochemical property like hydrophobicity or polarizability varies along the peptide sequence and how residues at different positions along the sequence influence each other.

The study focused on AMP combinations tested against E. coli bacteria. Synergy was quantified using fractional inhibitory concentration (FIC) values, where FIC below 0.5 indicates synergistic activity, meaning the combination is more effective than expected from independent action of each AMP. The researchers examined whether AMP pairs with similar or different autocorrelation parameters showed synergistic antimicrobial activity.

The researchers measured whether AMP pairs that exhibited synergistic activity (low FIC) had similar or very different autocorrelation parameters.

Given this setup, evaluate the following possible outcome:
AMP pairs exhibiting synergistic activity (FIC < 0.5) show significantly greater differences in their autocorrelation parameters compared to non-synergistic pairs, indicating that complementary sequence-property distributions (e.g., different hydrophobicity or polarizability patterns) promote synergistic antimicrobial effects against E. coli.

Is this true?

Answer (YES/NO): YES